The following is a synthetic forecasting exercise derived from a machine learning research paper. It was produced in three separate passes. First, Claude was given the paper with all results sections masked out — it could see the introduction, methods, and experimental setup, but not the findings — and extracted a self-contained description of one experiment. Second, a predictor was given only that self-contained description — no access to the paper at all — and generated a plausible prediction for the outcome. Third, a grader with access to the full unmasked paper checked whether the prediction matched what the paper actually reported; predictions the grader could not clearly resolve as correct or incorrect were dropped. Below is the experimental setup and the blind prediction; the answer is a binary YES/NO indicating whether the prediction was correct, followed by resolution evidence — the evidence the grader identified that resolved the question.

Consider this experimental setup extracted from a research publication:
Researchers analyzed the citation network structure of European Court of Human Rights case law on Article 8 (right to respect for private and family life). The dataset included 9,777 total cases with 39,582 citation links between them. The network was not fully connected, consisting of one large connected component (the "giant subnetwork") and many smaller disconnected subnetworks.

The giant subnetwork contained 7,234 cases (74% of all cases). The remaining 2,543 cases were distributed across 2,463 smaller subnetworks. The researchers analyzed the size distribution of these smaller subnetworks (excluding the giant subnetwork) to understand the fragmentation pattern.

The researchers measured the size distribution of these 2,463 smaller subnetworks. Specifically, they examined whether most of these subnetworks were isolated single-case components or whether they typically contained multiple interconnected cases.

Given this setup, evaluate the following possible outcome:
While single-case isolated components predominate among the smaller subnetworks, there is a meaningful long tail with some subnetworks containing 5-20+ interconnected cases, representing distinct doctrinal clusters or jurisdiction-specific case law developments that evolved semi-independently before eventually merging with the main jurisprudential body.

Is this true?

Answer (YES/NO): NO